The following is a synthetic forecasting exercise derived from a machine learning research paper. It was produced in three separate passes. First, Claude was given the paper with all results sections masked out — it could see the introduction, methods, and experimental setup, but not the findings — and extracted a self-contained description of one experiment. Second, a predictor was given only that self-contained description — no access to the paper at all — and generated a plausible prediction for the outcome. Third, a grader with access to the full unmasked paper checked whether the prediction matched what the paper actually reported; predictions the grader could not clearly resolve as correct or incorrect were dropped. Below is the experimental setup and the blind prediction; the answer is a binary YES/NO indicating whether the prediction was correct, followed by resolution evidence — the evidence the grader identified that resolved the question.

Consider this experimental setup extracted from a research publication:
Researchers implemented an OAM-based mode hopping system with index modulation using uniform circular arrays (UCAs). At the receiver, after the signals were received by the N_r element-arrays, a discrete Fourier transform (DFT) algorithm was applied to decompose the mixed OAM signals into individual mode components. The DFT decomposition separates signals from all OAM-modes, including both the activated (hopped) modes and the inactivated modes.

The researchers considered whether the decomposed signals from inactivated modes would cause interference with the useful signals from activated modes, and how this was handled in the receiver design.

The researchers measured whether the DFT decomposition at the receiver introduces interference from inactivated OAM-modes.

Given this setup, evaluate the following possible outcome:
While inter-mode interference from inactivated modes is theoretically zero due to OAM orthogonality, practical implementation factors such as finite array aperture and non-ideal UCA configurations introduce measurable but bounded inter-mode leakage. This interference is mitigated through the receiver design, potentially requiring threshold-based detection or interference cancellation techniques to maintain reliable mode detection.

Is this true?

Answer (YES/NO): NO